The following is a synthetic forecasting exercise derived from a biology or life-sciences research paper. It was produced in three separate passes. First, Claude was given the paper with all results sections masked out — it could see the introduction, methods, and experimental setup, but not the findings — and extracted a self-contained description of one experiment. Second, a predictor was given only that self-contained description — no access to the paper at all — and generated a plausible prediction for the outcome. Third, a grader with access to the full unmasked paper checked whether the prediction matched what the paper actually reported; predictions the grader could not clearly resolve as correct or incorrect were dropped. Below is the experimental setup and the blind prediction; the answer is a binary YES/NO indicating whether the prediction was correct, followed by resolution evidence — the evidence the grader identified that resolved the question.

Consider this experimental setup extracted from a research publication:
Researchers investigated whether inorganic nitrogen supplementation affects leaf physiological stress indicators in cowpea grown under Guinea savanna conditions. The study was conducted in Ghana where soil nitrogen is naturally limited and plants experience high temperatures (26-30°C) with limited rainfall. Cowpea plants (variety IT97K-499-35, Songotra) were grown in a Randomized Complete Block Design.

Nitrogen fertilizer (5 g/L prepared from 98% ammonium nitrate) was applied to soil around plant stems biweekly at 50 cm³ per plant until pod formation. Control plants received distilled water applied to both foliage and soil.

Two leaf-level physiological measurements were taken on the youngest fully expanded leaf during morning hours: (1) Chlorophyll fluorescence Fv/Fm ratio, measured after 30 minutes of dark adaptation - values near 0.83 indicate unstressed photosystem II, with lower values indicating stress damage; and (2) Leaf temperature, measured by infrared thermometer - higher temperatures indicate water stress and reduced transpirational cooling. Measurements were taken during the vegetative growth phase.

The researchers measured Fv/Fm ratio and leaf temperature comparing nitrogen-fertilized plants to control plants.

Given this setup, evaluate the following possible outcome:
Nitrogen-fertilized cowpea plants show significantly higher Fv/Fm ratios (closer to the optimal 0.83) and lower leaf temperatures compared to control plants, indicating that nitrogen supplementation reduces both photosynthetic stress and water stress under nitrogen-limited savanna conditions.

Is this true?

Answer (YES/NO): YES